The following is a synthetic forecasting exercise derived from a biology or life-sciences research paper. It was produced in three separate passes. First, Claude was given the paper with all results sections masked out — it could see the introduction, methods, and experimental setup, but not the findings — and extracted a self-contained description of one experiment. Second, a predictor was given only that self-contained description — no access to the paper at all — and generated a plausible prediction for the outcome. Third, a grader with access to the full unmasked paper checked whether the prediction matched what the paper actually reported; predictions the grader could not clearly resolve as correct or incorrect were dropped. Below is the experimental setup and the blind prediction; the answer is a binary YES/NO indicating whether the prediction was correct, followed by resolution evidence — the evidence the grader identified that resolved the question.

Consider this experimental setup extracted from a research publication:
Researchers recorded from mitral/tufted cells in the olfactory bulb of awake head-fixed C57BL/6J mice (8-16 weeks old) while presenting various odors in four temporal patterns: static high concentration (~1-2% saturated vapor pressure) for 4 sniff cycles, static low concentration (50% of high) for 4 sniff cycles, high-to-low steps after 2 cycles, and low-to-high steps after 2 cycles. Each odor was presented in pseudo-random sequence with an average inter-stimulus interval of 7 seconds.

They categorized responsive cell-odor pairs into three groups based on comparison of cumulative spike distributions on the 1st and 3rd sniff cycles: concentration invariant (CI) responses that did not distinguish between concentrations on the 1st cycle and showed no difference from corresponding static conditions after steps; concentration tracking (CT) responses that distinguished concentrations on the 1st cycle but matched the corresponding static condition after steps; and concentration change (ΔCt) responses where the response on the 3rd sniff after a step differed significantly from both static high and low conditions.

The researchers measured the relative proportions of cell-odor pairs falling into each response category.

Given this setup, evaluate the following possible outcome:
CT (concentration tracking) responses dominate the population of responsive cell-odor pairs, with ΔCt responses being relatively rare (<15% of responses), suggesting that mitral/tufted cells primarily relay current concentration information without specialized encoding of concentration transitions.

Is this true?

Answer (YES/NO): NO